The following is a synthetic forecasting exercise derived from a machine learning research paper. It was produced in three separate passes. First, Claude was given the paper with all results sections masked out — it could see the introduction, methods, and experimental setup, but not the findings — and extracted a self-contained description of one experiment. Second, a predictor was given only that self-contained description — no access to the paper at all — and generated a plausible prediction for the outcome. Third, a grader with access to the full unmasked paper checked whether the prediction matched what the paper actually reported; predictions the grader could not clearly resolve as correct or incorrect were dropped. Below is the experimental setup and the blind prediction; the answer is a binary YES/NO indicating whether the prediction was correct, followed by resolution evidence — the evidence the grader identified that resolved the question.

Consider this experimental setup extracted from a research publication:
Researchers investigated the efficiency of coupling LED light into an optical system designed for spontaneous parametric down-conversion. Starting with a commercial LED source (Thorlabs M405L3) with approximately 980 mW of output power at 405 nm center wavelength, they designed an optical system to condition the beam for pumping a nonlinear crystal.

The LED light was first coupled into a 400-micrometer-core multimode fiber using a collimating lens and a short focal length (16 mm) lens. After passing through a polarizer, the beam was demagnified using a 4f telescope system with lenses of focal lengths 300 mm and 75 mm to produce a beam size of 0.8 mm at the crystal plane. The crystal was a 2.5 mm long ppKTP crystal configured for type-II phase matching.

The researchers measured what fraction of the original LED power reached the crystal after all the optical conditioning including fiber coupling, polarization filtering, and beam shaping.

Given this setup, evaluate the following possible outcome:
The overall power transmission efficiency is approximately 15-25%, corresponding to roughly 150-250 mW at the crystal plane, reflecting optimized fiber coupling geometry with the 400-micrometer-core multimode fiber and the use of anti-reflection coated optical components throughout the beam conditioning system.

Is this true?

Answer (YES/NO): NO